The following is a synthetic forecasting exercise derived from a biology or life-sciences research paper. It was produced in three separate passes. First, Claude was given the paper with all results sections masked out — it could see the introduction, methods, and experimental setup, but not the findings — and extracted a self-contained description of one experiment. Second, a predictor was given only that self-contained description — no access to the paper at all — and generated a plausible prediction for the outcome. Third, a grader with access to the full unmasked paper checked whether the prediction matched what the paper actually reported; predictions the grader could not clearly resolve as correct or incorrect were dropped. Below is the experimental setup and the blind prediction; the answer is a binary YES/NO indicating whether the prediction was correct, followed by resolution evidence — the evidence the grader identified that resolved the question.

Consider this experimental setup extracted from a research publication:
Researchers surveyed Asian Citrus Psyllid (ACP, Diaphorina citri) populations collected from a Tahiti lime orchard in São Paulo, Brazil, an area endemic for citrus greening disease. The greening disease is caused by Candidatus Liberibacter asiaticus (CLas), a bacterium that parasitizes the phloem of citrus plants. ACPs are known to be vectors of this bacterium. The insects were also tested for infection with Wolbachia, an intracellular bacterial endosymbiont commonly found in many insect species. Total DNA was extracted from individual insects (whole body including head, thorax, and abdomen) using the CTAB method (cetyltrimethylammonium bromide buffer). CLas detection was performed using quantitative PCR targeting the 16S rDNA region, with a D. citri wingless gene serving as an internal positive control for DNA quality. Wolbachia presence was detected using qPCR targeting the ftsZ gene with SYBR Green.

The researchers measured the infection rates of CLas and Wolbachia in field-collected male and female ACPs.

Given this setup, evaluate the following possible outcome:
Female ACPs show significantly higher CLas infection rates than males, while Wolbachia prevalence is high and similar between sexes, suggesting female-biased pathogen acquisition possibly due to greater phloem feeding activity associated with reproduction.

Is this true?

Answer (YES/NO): NO